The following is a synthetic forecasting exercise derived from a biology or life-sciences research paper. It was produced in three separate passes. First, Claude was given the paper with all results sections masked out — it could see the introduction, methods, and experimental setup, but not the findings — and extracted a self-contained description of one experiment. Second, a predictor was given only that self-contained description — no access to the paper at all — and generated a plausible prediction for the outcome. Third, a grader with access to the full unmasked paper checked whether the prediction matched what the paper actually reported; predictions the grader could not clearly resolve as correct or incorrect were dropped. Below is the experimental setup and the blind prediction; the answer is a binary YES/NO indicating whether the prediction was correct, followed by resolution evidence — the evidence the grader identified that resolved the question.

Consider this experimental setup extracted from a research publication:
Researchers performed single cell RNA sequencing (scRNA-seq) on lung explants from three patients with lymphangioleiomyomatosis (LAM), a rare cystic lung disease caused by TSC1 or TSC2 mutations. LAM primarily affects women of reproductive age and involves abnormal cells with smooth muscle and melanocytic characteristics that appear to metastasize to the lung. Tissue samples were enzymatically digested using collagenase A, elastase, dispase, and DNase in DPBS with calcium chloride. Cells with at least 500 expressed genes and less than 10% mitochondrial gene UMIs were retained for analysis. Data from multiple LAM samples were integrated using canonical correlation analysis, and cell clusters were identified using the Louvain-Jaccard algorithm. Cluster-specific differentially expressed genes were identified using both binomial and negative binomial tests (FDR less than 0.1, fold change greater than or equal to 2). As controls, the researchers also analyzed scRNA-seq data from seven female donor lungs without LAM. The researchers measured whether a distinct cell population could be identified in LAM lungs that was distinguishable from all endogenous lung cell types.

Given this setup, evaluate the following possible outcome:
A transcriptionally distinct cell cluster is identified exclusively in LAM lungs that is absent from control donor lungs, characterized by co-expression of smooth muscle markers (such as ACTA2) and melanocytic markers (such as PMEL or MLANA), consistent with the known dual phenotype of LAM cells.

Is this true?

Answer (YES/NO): YES